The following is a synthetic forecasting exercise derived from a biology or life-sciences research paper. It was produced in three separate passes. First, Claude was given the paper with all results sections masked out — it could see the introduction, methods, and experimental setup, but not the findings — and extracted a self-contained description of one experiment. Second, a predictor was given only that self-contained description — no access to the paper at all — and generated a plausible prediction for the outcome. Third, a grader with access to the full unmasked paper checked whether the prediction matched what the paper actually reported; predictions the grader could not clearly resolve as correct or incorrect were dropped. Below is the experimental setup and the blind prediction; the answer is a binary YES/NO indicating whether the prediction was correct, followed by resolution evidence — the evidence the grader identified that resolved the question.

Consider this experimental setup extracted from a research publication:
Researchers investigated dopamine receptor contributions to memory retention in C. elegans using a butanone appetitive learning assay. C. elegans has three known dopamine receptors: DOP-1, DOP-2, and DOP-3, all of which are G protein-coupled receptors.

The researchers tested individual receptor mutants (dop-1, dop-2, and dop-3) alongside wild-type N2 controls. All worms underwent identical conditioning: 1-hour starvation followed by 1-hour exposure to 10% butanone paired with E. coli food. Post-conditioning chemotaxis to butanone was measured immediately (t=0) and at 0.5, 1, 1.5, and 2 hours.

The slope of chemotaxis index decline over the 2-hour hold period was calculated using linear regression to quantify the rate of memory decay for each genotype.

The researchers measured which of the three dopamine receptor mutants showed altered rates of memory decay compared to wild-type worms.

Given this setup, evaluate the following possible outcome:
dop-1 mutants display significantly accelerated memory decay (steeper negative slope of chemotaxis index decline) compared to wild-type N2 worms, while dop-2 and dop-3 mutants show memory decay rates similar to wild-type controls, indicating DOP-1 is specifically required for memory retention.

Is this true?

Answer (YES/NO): NO